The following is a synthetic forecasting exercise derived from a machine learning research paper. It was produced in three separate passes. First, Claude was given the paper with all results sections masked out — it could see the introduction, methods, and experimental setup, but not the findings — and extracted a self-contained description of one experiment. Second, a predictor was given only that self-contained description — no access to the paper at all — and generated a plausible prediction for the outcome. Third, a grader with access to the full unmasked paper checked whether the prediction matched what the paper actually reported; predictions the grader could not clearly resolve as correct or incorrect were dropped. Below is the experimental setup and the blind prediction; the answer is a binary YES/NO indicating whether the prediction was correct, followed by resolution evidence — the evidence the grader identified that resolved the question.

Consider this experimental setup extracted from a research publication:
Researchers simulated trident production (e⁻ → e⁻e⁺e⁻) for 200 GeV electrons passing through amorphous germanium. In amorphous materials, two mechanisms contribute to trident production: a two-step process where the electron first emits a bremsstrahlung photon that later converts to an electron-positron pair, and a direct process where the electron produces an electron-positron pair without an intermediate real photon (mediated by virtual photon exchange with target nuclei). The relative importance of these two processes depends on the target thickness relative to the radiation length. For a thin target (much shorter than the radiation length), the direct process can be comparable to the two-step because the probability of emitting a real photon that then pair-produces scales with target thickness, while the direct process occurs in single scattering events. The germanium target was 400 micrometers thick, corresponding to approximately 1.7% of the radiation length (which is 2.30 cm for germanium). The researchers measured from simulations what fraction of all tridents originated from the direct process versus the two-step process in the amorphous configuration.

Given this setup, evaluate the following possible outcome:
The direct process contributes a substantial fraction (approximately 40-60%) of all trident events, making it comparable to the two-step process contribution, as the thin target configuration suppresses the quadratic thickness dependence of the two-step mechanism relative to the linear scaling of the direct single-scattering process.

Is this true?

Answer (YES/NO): YES